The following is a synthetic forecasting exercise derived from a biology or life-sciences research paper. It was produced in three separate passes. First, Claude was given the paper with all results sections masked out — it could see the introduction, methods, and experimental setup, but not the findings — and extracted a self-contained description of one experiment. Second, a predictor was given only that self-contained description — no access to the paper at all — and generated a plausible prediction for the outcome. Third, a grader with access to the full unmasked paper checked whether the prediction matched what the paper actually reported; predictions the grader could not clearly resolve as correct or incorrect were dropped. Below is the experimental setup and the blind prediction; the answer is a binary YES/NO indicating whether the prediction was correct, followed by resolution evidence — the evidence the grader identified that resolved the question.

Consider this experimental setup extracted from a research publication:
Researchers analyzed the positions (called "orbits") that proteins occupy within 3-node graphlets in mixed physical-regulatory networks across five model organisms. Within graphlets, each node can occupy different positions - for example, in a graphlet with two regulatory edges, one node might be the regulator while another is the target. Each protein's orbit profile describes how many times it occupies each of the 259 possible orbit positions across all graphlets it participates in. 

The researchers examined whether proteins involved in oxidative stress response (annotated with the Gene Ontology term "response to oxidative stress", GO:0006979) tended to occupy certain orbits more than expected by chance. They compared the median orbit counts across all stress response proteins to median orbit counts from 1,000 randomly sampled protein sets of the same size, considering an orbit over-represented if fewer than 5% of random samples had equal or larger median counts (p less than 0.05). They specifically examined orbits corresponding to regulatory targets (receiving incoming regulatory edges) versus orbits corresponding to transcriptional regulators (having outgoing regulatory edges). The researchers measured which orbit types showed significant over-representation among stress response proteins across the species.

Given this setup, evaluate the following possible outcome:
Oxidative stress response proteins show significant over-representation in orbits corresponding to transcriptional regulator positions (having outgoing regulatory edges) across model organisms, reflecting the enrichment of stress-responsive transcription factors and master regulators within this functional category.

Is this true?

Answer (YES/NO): NO